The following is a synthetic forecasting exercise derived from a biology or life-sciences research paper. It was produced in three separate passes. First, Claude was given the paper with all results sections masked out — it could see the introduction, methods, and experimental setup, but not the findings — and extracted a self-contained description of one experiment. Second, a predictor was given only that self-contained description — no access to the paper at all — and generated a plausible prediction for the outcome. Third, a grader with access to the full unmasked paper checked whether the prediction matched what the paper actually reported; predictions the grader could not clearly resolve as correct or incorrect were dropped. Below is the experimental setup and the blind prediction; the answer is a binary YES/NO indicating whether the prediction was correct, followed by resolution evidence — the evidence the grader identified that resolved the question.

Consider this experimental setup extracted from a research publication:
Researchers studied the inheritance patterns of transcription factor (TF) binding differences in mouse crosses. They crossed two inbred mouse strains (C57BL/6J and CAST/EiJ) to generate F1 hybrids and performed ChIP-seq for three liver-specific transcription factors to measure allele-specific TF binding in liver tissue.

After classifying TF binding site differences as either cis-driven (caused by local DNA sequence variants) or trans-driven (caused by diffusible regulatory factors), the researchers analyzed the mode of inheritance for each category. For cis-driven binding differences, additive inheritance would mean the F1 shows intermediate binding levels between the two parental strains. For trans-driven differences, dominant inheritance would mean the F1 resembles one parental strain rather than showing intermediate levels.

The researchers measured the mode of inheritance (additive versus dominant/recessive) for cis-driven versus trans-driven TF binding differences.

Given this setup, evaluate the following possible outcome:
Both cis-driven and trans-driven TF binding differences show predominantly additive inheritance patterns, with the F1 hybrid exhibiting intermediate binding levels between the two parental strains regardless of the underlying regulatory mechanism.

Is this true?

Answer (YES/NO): NO